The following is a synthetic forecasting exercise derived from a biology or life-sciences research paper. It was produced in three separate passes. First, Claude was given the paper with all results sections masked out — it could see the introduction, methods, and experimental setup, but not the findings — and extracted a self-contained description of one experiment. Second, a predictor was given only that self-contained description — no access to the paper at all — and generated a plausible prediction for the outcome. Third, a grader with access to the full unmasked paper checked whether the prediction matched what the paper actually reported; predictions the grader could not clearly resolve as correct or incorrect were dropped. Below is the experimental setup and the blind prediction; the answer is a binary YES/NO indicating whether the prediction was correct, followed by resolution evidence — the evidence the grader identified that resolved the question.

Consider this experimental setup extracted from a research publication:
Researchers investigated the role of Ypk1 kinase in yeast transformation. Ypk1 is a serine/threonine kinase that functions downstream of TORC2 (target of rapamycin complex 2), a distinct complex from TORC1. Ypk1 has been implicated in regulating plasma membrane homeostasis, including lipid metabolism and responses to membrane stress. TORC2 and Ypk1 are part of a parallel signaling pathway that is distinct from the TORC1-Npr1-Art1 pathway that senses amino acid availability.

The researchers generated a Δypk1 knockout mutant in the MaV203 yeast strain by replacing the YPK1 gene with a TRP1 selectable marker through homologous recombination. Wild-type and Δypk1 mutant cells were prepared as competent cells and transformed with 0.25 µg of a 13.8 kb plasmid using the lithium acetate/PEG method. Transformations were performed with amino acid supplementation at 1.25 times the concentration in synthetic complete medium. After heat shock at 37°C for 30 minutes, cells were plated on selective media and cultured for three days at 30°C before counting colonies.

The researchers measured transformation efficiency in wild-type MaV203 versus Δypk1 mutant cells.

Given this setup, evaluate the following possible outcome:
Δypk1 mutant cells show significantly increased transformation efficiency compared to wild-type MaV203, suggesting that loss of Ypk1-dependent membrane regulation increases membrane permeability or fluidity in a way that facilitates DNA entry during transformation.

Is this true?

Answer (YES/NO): NO